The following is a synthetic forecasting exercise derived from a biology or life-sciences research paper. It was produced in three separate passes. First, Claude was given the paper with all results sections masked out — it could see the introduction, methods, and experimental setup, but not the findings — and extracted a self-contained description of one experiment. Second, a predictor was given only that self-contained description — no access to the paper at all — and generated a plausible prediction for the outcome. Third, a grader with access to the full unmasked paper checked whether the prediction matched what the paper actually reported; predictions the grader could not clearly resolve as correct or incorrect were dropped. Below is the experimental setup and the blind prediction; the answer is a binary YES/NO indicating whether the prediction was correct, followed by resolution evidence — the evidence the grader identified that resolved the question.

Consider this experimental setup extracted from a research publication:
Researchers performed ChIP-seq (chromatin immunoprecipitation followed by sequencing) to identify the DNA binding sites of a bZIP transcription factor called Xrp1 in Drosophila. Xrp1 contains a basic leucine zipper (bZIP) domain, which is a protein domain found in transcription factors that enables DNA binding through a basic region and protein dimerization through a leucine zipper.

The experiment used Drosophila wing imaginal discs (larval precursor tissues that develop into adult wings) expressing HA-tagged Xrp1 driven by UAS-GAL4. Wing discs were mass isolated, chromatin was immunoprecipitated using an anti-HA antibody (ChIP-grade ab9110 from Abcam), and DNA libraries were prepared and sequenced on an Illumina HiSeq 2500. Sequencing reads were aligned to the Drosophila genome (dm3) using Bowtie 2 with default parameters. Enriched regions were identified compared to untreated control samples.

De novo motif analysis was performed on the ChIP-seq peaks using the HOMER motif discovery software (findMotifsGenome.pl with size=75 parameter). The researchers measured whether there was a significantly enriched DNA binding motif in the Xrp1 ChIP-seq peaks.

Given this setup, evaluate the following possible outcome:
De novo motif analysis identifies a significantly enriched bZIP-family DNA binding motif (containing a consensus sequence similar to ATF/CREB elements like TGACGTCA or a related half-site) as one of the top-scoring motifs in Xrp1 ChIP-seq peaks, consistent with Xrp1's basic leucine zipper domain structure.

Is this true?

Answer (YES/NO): NO